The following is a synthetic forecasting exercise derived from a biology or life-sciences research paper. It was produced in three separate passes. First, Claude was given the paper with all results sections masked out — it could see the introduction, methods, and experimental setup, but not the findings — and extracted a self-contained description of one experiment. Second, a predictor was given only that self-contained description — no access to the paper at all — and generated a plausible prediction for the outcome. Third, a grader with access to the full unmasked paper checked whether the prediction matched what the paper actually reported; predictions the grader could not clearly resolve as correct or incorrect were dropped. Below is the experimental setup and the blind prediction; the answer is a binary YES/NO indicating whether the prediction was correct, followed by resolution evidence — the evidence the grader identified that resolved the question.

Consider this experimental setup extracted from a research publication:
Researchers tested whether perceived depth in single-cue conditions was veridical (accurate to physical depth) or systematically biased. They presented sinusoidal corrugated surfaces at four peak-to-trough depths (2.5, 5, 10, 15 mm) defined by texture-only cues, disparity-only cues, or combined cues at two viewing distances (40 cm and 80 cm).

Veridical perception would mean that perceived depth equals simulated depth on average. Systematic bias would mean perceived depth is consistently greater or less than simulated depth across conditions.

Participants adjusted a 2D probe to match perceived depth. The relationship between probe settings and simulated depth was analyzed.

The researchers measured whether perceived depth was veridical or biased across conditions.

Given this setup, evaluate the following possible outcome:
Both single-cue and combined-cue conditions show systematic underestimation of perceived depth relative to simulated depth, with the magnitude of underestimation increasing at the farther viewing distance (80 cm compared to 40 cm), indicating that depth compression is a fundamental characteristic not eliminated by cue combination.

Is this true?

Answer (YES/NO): NO